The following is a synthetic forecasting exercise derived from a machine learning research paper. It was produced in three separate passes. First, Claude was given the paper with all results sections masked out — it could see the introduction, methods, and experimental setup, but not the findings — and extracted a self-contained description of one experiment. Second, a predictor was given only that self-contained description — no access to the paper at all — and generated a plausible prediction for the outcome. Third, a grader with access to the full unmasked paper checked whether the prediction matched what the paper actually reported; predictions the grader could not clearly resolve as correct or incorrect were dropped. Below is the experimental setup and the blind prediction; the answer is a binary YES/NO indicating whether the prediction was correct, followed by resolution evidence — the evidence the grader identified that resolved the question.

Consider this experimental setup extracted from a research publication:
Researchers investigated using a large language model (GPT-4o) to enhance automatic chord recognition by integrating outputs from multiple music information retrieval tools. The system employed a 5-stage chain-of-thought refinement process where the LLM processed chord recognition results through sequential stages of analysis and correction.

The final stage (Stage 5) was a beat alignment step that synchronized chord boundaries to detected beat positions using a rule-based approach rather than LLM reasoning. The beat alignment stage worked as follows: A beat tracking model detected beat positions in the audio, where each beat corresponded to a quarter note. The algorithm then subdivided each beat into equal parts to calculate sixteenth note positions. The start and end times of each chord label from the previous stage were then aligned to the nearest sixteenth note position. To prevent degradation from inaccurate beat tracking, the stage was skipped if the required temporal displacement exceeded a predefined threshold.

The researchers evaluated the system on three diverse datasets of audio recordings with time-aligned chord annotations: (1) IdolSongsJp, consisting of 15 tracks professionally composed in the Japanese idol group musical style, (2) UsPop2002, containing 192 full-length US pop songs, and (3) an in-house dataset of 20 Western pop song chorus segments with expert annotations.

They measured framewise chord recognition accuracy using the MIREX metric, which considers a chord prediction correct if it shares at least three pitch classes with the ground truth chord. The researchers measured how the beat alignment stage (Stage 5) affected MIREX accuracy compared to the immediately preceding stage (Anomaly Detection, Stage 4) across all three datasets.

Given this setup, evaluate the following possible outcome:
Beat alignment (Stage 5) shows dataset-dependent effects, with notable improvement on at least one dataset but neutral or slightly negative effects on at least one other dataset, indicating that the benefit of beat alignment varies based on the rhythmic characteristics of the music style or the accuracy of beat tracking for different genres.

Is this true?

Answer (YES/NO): NO